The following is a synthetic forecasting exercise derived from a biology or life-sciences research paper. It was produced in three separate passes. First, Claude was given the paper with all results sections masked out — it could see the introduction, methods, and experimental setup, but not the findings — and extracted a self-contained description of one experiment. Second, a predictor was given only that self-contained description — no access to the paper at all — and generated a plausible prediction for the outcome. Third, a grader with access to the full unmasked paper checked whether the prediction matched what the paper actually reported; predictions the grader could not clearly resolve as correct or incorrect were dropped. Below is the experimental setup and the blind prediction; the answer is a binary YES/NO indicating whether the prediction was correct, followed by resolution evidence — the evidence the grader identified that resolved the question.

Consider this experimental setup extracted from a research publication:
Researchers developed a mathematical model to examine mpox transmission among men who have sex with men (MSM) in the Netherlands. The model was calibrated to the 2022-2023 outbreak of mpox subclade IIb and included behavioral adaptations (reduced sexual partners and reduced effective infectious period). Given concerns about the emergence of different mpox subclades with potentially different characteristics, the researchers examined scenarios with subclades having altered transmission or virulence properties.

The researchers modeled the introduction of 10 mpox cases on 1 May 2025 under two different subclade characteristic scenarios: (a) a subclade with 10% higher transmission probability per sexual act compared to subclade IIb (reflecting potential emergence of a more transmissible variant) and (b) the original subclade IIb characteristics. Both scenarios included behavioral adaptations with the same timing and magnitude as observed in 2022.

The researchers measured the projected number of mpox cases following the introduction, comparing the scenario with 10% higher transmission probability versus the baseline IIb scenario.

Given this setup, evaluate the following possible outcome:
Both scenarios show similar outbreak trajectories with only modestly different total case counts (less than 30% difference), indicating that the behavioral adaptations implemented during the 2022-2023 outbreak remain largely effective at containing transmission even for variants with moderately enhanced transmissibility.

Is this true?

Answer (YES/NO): NO